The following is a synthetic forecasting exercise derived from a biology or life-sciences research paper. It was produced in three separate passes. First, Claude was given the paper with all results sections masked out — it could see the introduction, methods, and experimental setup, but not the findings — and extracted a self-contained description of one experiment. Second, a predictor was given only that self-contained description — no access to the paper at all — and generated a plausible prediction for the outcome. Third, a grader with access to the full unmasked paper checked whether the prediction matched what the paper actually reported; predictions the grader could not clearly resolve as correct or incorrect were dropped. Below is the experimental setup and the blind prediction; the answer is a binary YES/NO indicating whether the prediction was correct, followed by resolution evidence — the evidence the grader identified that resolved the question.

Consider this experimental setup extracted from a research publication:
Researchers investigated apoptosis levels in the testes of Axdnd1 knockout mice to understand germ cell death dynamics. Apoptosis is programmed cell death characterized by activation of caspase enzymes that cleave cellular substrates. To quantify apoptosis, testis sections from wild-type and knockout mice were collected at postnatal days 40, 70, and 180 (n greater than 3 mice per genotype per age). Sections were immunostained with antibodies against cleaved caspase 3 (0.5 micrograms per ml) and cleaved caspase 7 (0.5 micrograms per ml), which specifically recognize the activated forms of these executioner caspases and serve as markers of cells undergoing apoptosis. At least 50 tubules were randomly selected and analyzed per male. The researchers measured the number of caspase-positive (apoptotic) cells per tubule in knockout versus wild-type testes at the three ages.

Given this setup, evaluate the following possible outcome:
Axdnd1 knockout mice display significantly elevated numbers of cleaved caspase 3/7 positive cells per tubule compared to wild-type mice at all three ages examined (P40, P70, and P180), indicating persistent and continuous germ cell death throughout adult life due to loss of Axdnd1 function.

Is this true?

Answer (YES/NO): NO